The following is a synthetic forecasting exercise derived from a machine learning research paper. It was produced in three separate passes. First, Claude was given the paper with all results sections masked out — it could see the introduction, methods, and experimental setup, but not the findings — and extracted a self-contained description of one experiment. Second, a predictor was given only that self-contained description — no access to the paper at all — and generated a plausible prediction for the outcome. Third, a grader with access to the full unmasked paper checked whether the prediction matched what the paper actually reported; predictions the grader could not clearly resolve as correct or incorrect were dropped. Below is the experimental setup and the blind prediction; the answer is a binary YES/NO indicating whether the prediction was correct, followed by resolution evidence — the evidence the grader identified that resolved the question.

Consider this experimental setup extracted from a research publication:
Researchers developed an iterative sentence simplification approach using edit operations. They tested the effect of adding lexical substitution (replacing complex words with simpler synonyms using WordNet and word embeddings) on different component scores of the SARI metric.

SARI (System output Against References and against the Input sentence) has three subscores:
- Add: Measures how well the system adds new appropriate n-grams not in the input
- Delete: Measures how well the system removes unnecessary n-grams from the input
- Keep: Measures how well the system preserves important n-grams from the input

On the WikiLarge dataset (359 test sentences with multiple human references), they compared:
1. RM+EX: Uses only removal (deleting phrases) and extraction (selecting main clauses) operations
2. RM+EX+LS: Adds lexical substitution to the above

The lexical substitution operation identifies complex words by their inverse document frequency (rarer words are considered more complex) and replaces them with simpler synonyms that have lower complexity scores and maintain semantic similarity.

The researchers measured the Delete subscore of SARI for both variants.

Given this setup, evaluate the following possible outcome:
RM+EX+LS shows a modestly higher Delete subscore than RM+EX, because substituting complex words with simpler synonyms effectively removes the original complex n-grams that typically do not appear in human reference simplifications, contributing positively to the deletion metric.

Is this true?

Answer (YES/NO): NO